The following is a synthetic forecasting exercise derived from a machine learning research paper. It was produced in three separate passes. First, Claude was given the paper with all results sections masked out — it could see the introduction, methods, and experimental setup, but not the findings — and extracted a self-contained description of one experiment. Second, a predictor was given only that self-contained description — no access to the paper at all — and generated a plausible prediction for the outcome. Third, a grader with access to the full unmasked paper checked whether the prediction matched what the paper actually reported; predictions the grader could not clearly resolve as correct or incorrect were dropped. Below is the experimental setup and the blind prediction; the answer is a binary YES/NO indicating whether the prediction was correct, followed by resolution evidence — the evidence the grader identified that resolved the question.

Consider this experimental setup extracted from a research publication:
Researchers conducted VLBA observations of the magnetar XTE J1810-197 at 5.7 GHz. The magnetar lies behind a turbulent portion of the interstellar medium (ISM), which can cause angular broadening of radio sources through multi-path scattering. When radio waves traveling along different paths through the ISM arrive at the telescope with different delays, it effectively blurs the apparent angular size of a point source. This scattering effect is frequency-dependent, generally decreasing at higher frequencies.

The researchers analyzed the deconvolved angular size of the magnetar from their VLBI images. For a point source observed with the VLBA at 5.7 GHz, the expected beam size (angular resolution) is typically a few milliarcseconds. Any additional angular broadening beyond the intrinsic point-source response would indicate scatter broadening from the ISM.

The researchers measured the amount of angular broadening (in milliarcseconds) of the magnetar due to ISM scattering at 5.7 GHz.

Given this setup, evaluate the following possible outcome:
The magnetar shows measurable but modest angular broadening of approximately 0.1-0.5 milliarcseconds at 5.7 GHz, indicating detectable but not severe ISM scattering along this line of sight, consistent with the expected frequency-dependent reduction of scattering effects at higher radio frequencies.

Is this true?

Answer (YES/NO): NO